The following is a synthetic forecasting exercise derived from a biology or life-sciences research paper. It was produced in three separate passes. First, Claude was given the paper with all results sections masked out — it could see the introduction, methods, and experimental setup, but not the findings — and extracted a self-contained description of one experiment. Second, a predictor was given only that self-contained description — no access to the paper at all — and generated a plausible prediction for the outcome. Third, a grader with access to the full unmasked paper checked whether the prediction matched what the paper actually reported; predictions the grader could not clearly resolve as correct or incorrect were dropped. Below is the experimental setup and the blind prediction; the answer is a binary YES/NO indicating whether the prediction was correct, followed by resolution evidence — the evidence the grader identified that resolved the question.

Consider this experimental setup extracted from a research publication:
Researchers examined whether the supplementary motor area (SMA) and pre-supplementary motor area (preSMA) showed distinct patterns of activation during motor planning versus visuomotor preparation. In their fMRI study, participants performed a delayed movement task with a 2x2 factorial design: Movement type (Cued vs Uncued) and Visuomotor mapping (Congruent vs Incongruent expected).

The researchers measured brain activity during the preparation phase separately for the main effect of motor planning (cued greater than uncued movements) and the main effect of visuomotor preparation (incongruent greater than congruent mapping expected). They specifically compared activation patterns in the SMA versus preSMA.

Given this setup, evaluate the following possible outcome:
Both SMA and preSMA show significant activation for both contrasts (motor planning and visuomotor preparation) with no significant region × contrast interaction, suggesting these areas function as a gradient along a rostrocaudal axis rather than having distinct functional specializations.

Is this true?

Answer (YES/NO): NO